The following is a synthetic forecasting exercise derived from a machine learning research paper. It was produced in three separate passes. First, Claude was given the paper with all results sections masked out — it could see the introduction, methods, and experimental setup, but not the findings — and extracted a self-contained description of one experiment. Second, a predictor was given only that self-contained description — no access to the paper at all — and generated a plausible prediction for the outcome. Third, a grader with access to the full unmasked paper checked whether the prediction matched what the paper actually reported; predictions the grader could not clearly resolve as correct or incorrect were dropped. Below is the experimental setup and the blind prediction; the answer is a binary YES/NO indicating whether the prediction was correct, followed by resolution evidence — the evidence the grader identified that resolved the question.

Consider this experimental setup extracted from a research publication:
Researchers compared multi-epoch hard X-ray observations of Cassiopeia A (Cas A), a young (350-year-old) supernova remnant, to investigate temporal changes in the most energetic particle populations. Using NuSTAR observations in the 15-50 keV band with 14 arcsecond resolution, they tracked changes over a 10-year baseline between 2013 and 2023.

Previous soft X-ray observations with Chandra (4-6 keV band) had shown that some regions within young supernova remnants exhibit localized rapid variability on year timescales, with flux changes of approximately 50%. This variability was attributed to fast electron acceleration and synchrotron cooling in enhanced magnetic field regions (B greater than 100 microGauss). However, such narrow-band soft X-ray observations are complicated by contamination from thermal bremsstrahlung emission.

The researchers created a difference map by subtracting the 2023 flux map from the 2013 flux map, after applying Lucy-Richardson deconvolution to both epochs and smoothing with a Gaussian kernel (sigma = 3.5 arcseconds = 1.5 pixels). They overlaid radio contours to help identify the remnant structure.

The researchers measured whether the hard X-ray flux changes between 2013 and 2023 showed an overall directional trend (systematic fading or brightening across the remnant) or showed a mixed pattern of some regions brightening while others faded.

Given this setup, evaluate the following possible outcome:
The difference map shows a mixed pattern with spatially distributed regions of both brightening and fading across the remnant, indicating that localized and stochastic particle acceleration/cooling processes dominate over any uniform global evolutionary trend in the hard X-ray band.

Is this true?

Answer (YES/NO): NO